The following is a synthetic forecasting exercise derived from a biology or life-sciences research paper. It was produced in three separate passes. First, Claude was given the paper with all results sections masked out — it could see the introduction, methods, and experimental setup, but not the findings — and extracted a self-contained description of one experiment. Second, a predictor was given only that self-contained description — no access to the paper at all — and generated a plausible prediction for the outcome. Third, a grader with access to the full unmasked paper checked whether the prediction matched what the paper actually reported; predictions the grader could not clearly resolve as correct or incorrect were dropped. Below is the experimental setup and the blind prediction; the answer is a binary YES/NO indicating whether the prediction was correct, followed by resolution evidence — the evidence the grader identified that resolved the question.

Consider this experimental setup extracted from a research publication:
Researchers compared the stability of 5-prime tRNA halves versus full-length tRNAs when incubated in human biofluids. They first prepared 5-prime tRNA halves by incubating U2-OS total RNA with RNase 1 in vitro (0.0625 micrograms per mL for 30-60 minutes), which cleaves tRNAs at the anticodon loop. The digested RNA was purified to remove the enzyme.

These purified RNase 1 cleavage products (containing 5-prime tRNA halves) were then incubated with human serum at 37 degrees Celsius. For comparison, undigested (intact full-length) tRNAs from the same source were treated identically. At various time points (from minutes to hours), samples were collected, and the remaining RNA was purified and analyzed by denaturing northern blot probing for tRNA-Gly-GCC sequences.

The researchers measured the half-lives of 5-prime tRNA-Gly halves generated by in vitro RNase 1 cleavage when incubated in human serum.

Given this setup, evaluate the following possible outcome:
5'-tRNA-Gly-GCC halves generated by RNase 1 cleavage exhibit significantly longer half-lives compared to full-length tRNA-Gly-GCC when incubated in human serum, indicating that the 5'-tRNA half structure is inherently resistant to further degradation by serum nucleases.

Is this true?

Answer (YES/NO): NO